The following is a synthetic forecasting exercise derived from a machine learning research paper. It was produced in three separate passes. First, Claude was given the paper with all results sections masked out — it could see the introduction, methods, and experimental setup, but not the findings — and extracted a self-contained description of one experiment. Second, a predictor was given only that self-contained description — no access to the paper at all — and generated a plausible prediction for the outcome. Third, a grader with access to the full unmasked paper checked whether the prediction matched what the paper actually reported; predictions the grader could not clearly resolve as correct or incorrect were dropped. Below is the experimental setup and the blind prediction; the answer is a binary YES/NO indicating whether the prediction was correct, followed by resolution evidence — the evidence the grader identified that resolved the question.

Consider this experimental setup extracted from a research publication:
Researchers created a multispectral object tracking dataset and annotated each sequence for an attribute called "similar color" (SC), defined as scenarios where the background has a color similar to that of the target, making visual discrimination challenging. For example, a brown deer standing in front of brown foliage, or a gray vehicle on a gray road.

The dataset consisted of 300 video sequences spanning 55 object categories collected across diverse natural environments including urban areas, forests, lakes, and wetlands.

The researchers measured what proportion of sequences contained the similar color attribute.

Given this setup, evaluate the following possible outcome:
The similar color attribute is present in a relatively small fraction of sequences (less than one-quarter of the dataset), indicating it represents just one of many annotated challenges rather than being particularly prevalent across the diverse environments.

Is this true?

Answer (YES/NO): YES